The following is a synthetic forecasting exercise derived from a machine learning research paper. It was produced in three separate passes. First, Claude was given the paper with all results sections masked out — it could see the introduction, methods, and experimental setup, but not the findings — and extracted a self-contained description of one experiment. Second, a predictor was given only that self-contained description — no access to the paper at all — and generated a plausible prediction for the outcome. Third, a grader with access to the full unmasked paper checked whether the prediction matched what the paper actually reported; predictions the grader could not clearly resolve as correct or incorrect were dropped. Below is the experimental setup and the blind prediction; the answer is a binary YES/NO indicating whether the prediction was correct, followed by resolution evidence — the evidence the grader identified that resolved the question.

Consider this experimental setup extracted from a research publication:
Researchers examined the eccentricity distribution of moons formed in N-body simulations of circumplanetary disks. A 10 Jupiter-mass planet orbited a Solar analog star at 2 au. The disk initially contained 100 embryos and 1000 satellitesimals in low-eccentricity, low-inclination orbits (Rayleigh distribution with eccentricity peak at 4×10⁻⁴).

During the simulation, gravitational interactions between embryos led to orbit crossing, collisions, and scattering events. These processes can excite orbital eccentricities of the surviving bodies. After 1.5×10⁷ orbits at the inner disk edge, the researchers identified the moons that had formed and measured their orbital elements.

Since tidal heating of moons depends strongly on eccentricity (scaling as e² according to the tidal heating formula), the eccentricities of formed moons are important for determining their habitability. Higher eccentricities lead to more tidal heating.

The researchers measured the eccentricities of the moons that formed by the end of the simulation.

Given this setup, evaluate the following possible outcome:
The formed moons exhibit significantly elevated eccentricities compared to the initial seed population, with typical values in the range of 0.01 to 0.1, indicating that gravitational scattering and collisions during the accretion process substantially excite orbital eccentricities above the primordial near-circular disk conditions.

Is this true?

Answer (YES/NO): NO